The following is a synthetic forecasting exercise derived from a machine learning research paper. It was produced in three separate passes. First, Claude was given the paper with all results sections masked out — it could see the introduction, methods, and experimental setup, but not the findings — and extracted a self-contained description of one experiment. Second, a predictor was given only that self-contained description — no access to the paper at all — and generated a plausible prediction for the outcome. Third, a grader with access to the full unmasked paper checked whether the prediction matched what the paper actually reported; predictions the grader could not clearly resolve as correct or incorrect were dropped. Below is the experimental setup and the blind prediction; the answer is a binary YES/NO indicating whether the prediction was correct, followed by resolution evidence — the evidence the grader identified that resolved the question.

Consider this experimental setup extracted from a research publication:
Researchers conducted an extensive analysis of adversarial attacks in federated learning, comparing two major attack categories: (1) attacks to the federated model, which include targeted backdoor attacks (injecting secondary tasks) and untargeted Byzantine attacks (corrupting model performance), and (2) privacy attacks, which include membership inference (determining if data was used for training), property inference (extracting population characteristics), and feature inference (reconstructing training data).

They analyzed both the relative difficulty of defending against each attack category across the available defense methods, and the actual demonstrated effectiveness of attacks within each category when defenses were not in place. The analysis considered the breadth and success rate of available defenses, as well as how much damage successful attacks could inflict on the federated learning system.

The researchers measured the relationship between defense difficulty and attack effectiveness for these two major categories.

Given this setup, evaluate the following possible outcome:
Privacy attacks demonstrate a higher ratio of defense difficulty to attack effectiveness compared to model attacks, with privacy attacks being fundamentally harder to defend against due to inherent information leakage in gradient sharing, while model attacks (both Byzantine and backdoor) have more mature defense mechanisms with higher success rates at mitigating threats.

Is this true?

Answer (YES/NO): NO